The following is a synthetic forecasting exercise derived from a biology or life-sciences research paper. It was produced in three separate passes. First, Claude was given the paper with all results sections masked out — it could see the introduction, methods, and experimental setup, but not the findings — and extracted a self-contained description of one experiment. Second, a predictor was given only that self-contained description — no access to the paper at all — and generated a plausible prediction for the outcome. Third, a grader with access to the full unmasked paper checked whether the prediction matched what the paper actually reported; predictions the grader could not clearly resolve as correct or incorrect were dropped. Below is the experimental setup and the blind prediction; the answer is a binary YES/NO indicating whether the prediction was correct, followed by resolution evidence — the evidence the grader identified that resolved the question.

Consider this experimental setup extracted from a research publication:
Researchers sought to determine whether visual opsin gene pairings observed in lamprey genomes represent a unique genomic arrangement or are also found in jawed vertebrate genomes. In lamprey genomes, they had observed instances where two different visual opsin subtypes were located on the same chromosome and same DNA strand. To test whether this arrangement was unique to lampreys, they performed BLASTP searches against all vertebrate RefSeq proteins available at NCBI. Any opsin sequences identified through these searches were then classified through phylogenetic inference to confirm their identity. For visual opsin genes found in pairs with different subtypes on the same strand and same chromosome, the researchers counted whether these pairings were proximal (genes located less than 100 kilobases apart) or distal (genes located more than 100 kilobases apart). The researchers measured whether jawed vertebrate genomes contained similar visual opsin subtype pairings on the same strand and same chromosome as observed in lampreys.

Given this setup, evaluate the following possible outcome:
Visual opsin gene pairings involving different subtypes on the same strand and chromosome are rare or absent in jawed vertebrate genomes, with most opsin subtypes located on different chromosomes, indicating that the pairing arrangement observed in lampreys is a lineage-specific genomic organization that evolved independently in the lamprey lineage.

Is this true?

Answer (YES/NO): NO